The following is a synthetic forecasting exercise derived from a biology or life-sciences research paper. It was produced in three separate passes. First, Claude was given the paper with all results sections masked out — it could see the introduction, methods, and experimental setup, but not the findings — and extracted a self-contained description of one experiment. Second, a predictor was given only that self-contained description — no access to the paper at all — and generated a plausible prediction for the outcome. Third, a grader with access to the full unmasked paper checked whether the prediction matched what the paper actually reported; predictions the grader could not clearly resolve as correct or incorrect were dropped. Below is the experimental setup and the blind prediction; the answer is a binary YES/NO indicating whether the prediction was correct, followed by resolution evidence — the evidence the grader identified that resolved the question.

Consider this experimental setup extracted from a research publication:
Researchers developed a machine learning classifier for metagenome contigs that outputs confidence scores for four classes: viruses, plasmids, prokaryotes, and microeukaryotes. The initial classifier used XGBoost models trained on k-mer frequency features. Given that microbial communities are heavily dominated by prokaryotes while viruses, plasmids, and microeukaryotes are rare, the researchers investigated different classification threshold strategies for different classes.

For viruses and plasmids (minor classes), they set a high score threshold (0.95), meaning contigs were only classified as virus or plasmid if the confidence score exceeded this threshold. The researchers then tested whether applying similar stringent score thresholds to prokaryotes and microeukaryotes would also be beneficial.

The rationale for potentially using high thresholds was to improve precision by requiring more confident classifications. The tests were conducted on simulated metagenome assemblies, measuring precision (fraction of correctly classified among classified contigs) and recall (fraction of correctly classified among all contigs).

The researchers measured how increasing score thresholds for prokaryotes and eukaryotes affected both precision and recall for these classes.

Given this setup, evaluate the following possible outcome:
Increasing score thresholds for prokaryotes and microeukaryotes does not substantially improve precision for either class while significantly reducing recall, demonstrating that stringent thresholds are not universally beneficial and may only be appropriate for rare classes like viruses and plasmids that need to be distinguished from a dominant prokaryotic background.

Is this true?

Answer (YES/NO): YES